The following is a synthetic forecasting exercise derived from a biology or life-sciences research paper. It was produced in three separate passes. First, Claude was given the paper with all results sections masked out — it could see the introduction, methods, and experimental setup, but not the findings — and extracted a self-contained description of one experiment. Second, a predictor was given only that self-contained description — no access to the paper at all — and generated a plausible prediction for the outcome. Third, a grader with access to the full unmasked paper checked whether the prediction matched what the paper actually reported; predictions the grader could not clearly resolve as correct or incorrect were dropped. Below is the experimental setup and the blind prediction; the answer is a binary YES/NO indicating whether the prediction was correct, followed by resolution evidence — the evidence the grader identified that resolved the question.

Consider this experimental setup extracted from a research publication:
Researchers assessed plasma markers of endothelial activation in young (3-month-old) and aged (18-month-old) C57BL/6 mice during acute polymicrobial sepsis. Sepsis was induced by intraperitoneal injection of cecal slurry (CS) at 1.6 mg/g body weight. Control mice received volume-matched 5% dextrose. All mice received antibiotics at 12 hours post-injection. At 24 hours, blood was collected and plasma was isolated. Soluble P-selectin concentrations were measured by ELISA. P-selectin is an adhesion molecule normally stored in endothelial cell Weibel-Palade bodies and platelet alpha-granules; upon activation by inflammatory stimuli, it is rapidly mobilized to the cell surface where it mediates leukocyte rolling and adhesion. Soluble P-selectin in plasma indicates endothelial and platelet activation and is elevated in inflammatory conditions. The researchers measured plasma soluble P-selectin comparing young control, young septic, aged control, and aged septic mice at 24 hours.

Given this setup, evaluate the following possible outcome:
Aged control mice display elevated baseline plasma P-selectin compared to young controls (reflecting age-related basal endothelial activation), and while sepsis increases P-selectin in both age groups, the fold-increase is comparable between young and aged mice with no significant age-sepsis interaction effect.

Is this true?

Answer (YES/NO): NO